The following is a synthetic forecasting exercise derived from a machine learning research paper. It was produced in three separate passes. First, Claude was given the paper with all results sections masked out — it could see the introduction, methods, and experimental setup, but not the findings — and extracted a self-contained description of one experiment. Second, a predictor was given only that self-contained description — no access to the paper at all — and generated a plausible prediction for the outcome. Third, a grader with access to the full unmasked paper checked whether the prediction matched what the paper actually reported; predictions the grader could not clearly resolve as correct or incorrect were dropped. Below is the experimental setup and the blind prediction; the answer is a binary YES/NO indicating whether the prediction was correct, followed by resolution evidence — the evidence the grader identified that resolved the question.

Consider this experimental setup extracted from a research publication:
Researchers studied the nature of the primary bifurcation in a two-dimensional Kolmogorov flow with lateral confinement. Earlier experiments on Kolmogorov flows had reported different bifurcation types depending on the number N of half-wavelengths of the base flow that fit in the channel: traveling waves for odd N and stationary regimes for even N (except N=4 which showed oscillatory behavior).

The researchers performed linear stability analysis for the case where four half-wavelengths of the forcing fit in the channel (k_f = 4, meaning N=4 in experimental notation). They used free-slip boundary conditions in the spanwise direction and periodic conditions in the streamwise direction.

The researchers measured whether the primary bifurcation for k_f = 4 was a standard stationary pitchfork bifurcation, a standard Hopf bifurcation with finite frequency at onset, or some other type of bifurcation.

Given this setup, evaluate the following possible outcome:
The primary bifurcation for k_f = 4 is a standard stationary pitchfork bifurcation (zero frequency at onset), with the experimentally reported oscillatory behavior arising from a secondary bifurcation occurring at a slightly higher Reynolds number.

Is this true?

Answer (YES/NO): NO